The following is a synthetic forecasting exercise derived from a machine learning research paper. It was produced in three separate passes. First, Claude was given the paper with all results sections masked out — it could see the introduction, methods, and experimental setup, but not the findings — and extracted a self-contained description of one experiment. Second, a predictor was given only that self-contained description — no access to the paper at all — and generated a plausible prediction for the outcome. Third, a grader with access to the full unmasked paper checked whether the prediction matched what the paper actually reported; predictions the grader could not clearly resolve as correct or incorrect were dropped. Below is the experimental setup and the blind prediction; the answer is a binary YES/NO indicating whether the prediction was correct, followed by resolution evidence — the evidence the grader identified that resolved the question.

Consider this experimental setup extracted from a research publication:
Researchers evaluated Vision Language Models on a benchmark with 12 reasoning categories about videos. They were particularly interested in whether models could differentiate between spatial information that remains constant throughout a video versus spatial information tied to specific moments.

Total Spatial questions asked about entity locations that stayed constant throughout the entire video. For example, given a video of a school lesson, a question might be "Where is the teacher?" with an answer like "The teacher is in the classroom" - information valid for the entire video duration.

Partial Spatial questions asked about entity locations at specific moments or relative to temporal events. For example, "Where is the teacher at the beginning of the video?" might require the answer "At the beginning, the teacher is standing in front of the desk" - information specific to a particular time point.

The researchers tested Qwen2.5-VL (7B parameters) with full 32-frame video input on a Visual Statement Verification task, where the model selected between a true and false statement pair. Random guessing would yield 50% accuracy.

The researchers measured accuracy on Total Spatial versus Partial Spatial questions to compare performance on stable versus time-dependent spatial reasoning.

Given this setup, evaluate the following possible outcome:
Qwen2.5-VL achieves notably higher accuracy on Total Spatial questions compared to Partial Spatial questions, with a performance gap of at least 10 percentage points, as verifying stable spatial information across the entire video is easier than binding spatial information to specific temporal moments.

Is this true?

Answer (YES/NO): NO